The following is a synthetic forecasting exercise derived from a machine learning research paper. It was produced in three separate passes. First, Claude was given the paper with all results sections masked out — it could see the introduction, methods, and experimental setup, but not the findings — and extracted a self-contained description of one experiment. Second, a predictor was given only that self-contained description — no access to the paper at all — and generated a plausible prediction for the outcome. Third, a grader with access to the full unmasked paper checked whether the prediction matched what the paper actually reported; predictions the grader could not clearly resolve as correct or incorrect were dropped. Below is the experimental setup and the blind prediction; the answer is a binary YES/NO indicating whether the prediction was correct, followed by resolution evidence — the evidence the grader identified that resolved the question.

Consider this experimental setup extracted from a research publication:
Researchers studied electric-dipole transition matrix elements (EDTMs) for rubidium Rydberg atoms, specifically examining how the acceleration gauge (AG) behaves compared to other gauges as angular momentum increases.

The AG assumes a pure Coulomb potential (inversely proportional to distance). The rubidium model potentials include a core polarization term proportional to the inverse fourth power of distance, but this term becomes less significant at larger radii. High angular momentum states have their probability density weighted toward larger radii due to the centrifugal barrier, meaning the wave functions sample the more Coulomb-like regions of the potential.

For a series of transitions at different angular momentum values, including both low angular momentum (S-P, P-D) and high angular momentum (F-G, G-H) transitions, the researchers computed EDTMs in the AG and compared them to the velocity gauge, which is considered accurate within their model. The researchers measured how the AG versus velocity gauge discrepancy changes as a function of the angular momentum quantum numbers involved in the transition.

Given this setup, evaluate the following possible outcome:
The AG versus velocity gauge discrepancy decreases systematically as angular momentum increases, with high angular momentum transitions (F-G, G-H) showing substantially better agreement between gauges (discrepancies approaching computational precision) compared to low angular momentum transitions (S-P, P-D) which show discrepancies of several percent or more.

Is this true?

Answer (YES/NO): NO